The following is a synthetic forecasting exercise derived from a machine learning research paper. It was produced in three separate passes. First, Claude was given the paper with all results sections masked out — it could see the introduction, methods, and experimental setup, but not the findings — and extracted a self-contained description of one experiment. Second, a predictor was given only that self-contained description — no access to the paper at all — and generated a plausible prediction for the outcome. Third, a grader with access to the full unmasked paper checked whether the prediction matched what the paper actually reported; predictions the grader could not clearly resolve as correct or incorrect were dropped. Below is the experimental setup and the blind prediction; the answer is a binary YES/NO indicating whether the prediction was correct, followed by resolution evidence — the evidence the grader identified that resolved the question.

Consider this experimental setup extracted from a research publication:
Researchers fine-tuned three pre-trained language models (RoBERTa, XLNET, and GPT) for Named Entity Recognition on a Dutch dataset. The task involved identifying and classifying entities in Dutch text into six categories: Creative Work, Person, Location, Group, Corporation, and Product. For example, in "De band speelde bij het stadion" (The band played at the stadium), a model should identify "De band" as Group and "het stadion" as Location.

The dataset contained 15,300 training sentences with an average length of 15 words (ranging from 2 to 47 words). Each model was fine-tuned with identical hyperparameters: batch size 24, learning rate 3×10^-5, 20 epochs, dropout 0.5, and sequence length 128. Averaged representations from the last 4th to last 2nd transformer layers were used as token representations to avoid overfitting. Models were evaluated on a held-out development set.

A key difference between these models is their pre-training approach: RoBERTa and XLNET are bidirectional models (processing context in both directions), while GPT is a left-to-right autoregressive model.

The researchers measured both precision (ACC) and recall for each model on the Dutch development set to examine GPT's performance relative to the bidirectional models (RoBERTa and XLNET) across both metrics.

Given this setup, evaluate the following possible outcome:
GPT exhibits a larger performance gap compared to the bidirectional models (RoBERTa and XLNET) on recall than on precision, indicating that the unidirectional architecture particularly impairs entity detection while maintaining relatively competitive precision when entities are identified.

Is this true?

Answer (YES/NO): NO